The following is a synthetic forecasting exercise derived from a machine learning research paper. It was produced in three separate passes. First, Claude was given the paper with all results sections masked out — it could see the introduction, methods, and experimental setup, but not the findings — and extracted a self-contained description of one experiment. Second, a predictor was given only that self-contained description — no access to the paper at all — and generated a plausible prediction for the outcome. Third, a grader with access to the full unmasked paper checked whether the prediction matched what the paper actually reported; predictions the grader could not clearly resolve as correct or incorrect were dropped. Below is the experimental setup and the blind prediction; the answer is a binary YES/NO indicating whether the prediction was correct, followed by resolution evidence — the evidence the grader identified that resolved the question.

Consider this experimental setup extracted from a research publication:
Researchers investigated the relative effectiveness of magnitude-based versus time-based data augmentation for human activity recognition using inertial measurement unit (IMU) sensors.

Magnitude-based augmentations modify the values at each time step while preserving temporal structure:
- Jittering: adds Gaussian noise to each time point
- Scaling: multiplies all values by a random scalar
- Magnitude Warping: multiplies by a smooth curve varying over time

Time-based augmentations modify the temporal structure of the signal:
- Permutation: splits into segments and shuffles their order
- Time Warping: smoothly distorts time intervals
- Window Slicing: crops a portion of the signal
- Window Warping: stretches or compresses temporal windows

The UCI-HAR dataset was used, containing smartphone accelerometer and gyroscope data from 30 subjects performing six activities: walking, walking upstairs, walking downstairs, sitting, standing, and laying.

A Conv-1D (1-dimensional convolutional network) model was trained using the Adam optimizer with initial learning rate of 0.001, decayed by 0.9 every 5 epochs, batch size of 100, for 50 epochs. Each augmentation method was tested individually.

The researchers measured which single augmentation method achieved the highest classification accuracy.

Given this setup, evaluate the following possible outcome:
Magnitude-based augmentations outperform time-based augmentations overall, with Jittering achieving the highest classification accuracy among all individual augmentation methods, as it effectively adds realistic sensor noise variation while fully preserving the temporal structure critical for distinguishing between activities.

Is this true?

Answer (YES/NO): NO